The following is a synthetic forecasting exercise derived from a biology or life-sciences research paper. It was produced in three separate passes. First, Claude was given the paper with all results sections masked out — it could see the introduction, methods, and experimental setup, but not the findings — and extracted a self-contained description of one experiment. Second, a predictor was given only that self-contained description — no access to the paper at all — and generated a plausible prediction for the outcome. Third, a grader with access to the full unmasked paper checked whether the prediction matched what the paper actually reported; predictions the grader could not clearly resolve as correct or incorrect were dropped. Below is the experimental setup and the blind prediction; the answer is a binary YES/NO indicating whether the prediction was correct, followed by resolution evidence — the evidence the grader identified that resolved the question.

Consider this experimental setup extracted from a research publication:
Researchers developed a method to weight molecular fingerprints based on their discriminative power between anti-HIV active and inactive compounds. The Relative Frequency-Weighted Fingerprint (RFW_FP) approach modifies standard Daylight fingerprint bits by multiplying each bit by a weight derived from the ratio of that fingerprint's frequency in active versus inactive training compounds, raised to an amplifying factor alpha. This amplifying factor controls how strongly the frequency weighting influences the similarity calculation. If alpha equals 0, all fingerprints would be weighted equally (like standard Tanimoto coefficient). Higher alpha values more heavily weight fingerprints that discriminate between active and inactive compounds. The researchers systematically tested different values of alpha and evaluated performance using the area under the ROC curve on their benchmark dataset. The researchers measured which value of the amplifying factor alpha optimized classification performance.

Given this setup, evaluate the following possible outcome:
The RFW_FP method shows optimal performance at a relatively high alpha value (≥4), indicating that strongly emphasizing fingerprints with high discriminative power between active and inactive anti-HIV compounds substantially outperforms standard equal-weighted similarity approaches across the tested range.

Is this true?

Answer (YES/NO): NO